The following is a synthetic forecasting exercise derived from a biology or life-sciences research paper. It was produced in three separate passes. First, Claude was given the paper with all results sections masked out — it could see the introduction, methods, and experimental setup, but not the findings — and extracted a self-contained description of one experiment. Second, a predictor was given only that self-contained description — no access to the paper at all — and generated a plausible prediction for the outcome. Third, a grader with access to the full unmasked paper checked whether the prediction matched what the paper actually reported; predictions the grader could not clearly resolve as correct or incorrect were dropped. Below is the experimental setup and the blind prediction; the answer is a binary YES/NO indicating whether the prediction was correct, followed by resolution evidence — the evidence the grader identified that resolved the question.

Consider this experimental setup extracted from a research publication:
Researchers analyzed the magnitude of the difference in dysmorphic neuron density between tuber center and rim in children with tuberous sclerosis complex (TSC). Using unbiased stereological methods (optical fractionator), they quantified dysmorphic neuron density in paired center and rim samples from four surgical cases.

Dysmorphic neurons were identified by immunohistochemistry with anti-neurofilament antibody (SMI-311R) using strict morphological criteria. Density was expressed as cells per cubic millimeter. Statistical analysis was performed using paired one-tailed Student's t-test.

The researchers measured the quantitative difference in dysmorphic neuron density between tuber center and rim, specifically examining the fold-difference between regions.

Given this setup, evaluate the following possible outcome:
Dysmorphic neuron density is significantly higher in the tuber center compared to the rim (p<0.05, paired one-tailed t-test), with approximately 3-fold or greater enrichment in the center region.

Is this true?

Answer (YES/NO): YES